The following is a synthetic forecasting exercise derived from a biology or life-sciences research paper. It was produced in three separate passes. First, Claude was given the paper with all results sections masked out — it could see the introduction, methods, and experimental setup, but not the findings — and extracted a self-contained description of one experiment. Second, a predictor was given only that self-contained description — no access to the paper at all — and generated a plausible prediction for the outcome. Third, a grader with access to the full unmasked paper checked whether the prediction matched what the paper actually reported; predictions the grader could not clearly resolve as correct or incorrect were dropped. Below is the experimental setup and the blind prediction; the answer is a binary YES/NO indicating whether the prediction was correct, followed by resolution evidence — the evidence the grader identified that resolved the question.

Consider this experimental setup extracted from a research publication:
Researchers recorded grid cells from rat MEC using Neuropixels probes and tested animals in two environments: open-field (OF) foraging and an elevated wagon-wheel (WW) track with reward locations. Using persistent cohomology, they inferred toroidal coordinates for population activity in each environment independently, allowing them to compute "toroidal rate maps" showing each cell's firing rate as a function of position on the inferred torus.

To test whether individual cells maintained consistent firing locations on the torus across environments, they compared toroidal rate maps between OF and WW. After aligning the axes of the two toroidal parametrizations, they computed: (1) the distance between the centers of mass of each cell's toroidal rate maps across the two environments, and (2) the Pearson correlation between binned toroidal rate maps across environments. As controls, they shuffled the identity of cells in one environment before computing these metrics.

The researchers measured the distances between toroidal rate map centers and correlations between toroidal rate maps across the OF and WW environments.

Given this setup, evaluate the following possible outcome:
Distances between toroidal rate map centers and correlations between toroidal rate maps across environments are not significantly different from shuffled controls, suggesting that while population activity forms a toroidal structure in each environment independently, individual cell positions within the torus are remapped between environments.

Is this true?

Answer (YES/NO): NO